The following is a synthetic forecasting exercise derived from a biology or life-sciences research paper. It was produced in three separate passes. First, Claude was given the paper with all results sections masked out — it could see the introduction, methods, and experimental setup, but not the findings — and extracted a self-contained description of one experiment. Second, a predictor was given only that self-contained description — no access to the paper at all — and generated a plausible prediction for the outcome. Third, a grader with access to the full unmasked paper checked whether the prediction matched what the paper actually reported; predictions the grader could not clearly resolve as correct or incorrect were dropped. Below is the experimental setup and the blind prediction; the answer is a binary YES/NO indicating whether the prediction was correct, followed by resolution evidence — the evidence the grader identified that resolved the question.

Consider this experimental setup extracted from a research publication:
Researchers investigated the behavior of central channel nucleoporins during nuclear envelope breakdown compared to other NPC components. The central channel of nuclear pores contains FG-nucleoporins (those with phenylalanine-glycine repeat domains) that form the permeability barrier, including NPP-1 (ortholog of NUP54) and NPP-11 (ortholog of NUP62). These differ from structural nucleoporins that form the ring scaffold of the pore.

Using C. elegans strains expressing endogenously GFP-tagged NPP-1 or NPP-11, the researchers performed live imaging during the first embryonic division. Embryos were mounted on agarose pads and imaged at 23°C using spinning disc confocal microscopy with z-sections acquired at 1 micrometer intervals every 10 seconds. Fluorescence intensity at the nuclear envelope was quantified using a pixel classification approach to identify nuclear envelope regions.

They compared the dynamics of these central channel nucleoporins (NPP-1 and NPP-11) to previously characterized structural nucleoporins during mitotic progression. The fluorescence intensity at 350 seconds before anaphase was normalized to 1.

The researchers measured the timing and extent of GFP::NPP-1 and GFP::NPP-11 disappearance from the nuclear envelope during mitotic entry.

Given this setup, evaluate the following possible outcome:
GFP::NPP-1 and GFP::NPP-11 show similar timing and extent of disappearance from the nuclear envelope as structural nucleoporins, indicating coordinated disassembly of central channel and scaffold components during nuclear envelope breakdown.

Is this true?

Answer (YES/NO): NO